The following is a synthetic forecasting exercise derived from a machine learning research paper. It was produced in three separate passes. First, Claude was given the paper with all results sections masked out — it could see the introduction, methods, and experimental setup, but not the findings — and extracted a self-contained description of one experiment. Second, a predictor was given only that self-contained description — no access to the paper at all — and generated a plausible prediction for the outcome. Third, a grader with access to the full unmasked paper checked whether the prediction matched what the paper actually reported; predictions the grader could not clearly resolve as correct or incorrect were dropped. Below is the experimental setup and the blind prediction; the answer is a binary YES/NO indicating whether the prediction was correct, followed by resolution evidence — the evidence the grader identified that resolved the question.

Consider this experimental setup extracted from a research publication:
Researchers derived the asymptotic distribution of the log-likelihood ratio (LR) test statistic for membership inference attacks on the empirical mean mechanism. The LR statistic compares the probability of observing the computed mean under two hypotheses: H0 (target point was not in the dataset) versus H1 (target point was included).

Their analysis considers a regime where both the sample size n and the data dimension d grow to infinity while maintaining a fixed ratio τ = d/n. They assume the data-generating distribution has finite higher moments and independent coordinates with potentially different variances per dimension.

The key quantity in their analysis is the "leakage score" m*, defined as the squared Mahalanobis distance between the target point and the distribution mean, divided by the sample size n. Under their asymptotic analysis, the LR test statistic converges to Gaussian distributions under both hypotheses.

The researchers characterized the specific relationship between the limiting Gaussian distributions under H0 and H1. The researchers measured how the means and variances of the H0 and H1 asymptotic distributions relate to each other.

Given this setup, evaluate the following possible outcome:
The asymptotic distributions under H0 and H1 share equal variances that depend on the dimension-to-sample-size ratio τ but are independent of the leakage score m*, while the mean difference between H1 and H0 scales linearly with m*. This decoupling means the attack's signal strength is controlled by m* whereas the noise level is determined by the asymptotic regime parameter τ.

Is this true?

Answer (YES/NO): NO